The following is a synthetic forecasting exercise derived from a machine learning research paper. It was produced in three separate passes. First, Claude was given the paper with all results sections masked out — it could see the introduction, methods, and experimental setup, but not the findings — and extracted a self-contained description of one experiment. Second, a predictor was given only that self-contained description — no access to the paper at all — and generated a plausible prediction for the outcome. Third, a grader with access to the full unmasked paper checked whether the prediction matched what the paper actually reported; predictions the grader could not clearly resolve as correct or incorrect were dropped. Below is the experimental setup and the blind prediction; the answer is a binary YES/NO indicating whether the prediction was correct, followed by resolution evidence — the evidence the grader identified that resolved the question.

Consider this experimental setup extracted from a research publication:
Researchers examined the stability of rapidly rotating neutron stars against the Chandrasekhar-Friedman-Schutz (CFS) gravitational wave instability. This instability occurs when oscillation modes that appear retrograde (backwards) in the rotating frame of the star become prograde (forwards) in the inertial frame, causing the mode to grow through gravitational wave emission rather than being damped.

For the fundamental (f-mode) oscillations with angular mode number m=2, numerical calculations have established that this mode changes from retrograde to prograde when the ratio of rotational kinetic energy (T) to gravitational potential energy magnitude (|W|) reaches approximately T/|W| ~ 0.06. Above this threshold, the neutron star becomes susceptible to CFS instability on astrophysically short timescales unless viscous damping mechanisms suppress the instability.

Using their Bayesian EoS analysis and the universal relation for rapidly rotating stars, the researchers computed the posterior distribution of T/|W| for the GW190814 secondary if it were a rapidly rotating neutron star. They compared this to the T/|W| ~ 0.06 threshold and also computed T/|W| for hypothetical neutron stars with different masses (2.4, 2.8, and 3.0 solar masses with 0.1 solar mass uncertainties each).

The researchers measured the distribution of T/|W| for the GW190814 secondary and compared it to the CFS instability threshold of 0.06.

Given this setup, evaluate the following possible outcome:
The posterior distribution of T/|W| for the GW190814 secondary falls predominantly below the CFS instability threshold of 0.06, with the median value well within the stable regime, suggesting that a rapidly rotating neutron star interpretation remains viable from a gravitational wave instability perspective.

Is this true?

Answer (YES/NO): NO